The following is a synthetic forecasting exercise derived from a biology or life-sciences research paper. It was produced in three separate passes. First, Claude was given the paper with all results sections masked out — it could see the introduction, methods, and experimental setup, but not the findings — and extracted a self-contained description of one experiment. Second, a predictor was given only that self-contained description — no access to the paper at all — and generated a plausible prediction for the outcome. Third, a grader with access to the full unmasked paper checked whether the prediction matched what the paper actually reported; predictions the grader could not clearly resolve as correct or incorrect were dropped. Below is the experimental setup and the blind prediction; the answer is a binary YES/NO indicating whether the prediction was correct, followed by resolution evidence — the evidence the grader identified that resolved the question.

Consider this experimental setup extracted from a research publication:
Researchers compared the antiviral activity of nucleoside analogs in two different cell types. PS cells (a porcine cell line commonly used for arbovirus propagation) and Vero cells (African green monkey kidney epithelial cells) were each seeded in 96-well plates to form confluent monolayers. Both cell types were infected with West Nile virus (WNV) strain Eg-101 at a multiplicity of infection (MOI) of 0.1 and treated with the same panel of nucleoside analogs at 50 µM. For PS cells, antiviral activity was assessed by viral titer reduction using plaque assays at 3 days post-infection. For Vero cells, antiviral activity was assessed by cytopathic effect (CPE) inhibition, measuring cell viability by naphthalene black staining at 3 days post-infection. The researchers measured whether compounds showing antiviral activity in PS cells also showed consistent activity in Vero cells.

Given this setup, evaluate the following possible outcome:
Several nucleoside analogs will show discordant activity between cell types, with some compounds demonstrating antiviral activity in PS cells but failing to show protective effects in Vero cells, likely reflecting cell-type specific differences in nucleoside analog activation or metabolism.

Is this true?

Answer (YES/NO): YES